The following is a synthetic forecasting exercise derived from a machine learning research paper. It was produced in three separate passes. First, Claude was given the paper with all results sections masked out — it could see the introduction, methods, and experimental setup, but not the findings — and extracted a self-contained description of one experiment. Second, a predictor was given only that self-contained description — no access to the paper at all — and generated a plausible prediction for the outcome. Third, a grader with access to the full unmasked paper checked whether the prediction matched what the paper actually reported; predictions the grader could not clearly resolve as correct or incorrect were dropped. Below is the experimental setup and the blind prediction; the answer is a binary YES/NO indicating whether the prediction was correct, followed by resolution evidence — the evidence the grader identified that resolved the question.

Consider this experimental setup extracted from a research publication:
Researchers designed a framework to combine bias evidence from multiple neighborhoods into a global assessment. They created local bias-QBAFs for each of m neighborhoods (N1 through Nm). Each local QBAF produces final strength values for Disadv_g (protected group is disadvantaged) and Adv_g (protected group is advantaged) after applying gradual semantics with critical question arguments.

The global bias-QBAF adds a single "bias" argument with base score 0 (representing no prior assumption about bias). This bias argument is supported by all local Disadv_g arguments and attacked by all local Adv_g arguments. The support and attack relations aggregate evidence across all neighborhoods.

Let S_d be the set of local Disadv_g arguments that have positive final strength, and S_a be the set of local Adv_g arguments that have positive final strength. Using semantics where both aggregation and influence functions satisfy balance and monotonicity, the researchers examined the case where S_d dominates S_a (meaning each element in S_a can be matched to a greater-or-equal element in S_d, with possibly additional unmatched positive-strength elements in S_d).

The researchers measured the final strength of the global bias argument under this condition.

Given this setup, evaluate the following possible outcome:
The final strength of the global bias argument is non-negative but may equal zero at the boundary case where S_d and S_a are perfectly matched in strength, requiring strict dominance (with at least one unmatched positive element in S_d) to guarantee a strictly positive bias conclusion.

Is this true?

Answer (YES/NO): YES